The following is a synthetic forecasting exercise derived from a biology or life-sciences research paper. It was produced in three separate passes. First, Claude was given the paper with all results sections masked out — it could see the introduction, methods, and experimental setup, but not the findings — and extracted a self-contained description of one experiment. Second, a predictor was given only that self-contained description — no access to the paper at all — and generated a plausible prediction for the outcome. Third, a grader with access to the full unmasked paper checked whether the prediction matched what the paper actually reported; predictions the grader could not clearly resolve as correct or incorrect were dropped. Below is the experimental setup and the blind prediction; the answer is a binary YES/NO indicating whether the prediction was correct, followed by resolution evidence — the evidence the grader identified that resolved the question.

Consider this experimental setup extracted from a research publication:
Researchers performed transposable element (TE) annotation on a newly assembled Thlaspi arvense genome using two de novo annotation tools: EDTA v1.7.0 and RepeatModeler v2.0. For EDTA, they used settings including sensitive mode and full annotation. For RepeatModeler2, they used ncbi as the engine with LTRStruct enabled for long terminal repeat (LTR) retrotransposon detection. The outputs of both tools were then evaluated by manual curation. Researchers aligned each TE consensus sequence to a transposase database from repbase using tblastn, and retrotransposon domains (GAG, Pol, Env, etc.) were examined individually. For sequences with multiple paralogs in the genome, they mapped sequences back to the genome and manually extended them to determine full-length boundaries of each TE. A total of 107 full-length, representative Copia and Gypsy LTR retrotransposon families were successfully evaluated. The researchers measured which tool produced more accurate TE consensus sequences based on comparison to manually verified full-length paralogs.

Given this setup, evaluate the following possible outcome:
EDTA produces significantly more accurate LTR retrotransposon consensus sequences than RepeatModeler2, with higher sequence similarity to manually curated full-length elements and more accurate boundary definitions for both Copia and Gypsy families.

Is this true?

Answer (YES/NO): NO